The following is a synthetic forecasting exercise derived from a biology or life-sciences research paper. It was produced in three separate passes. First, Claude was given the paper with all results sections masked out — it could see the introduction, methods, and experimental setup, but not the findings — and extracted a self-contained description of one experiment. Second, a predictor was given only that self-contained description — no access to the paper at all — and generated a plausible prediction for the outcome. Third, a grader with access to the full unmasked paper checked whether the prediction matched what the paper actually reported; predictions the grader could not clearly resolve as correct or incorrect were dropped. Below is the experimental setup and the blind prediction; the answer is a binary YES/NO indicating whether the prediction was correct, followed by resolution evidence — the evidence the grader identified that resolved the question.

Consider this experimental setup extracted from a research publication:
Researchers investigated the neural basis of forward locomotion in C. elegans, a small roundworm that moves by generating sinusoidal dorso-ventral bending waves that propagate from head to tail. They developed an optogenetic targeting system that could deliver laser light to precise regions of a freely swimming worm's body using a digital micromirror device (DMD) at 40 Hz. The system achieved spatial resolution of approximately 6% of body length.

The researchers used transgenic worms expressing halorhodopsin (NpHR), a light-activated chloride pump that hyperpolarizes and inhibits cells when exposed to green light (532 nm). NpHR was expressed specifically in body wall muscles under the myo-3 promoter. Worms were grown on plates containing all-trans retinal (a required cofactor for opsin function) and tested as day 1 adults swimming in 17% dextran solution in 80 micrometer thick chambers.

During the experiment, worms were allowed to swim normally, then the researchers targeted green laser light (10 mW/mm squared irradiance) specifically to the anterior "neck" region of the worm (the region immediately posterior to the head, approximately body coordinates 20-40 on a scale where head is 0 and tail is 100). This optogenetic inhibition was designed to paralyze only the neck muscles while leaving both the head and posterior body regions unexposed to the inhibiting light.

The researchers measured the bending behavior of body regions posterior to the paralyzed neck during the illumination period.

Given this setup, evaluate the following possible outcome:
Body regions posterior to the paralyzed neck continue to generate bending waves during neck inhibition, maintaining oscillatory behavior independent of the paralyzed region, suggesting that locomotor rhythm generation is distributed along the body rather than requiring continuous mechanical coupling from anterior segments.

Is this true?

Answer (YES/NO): YES